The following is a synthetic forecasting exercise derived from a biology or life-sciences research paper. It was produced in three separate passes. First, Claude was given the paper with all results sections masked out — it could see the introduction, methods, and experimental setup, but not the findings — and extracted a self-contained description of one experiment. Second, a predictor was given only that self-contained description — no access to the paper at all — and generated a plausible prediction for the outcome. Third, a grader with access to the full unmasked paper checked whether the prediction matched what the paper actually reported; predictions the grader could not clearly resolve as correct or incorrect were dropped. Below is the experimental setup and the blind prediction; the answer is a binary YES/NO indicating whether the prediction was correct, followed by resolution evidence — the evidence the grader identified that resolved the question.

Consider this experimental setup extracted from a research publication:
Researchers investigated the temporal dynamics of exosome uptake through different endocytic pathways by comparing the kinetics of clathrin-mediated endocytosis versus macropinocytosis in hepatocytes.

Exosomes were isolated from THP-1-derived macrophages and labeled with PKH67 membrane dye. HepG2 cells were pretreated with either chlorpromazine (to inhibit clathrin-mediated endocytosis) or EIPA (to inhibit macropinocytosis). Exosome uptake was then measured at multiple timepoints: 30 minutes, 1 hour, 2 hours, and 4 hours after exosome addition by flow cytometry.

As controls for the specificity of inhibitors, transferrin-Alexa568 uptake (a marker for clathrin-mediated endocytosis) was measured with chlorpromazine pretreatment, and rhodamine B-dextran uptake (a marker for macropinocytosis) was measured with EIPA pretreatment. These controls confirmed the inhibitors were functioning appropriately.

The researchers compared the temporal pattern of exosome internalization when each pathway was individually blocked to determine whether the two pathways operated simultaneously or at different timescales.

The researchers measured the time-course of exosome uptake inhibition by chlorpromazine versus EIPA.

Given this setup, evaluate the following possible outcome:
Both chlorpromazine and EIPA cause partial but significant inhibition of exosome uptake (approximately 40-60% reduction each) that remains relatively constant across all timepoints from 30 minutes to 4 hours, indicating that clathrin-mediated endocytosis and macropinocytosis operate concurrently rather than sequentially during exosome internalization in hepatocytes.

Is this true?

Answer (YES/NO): NO